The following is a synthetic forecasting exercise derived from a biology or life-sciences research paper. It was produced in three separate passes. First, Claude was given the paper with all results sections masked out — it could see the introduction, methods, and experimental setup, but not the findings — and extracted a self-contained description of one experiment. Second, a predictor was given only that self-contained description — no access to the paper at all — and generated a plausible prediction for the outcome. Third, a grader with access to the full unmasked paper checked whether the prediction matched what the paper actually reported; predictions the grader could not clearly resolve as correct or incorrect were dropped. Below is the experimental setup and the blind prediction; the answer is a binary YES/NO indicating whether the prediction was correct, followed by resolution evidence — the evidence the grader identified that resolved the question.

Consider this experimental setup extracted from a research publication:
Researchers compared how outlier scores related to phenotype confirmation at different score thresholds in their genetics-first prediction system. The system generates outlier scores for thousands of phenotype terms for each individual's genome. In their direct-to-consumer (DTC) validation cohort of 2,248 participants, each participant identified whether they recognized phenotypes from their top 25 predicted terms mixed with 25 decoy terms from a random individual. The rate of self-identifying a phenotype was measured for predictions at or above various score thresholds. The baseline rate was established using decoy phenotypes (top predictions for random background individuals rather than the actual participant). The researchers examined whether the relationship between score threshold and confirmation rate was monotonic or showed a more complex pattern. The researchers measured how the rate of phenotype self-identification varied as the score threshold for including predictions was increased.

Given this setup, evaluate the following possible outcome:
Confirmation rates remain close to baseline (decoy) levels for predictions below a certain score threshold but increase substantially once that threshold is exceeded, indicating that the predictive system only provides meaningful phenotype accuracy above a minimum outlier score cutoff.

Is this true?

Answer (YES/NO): NO